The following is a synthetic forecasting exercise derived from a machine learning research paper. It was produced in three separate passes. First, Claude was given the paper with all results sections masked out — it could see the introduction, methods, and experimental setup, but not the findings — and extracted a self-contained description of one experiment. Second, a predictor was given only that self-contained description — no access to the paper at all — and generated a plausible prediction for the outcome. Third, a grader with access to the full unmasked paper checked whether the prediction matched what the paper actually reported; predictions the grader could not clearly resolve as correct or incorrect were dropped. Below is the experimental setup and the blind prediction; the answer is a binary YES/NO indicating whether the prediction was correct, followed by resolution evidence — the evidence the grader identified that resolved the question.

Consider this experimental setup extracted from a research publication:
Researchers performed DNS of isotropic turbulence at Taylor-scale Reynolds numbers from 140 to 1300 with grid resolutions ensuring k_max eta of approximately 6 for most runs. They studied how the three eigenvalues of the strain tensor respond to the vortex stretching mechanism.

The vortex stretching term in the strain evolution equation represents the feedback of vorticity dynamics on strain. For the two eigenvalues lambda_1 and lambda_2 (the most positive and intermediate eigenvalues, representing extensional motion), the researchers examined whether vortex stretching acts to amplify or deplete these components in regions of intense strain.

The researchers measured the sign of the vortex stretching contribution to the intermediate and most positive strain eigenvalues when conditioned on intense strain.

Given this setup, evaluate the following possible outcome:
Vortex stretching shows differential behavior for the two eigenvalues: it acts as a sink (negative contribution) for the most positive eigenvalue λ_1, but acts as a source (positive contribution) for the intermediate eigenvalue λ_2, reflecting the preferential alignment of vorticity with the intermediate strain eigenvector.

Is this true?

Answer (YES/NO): NO